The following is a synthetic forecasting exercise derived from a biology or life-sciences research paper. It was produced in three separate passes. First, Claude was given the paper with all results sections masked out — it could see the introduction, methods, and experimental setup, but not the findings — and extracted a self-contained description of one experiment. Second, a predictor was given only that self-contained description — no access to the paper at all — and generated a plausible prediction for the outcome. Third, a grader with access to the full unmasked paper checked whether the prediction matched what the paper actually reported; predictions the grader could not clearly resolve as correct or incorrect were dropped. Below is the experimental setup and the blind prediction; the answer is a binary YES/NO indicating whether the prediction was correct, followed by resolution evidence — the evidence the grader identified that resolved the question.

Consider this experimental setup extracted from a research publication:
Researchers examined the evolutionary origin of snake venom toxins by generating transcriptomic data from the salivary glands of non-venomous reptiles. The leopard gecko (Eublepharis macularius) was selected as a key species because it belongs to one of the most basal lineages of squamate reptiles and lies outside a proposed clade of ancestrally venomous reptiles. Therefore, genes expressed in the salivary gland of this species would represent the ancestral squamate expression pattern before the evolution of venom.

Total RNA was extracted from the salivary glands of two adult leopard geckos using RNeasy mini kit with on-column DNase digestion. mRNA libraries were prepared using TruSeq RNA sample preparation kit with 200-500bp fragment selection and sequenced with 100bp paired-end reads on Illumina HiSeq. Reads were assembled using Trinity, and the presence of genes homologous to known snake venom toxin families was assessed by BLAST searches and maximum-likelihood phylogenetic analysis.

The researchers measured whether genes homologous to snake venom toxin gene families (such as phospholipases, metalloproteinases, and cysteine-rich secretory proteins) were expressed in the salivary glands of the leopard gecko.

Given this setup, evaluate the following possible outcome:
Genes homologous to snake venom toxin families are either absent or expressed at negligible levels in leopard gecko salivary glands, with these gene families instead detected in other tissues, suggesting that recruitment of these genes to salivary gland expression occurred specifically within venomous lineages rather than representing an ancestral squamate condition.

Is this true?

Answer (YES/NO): NO